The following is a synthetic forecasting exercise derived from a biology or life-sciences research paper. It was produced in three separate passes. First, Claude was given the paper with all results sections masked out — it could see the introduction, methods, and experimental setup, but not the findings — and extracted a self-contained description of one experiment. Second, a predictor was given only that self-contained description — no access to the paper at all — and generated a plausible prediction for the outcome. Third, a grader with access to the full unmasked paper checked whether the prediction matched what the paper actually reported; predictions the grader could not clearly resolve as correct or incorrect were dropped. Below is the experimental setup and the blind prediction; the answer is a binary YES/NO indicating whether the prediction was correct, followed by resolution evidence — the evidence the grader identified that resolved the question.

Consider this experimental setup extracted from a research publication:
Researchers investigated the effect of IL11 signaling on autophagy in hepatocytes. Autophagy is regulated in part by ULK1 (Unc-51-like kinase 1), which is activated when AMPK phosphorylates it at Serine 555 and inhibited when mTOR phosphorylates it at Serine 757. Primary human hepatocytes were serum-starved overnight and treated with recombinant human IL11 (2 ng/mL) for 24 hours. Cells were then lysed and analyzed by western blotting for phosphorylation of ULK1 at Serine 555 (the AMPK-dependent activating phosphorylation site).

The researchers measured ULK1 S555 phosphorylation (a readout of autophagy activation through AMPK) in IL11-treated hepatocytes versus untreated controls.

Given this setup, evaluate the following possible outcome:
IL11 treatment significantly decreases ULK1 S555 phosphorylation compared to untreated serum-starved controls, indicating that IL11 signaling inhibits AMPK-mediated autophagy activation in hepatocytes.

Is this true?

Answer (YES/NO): YES